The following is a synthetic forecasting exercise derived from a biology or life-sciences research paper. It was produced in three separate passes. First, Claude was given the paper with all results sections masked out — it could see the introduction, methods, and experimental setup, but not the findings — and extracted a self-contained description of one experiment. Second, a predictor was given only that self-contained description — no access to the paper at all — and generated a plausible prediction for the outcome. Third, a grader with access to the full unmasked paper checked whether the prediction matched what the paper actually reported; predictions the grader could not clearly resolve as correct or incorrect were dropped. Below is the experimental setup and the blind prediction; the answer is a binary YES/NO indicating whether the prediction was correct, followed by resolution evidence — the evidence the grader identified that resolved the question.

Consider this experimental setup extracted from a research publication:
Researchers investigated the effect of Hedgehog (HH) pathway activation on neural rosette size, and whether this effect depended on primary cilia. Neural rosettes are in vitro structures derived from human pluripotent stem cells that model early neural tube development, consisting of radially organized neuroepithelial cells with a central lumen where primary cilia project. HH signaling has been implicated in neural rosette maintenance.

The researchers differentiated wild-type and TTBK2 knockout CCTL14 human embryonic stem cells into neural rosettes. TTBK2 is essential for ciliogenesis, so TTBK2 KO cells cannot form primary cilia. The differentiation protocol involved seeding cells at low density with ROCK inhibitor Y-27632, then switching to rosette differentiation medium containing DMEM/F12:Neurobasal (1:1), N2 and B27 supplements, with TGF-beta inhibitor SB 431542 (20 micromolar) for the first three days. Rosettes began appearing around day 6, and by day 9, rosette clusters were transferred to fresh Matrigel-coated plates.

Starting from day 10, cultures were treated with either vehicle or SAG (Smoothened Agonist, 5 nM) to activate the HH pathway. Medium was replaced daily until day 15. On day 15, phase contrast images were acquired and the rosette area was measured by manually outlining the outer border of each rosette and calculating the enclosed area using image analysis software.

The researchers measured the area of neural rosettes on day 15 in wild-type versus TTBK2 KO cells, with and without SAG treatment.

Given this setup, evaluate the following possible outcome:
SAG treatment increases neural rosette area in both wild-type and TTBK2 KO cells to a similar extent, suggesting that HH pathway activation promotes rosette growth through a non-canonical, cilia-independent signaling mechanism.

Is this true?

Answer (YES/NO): NO